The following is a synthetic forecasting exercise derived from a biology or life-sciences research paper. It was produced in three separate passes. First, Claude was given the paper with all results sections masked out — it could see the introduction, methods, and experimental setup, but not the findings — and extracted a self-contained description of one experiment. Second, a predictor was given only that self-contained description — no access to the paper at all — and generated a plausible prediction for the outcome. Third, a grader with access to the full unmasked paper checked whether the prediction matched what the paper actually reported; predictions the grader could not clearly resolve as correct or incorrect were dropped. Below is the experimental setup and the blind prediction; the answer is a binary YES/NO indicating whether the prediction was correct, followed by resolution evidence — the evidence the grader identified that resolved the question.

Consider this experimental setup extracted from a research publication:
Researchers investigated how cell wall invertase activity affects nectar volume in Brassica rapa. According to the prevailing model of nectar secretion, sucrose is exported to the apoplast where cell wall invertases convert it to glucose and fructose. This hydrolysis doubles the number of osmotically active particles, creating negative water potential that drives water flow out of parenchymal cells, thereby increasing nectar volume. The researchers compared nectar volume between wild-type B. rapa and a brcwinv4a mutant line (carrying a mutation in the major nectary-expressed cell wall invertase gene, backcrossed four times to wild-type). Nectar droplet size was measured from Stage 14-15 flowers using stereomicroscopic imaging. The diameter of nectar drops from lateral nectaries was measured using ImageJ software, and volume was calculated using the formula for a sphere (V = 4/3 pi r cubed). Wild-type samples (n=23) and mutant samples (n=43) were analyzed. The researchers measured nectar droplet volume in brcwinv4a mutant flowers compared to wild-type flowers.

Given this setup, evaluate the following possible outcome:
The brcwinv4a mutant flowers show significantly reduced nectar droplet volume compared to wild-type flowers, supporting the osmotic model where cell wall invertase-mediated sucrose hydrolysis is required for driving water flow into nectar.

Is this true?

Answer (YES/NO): YES